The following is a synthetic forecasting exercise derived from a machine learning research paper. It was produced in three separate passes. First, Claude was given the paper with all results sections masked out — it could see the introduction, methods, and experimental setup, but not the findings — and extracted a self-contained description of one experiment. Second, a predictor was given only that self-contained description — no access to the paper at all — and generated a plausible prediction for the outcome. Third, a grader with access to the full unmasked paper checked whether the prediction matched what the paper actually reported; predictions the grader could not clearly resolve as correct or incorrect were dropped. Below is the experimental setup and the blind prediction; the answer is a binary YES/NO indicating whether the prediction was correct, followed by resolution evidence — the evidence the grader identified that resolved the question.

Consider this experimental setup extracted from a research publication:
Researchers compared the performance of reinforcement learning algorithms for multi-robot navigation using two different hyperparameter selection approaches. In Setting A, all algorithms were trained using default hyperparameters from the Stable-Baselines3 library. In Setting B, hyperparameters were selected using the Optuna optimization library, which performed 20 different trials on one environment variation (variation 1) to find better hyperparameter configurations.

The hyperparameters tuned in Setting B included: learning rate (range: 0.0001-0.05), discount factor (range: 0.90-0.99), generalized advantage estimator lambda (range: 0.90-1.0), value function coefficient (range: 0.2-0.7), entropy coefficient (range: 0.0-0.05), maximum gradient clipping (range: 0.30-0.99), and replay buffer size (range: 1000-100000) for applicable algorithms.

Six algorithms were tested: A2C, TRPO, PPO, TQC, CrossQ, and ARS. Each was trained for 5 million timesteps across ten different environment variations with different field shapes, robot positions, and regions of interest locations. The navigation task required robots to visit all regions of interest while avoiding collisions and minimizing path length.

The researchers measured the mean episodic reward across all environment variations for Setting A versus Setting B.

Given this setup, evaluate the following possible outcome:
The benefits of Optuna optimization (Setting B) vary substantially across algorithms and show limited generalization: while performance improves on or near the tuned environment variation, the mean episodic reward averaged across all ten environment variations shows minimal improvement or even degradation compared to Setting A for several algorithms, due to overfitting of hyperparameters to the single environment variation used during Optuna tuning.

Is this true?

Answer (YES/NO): YES